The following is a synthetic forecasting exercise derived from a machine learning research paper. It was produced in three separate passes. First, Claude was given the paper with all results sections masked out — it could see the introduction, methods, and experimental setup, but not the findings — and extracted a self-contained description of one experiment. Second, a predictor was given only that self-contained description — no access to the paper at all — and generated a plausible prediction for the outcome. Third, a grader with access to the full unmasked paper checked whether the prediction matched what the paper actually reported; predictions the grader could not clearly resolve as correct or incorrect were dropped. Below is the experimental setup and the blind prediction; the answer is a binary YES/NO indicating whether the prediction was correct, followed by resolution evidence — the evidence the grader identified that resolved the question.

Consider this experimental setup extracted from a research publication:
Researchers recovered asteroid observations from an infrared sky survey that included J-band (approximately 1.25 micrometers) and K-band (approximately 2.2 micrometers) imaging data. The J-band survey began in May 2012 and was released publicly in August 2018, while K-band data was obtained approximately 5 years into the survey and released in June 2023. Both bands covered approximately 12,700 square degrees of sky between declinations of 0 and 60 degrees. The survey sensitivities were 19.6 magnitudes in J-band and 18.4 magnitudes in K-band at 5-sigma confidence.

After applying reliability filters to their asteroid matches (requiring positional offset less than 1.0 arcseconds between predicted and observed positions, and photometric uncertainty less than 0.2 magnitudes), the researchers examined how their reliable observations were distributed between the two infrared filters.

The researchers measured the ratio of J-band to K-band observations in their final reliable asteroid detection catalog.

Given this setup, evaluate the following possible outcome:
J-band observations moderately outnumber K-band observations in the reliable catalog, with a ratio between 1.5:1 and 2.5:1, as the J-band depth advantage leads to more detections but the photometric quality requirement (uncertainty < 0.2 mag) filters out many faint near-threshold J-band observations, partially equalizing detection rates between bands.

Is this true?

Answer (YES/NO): NO